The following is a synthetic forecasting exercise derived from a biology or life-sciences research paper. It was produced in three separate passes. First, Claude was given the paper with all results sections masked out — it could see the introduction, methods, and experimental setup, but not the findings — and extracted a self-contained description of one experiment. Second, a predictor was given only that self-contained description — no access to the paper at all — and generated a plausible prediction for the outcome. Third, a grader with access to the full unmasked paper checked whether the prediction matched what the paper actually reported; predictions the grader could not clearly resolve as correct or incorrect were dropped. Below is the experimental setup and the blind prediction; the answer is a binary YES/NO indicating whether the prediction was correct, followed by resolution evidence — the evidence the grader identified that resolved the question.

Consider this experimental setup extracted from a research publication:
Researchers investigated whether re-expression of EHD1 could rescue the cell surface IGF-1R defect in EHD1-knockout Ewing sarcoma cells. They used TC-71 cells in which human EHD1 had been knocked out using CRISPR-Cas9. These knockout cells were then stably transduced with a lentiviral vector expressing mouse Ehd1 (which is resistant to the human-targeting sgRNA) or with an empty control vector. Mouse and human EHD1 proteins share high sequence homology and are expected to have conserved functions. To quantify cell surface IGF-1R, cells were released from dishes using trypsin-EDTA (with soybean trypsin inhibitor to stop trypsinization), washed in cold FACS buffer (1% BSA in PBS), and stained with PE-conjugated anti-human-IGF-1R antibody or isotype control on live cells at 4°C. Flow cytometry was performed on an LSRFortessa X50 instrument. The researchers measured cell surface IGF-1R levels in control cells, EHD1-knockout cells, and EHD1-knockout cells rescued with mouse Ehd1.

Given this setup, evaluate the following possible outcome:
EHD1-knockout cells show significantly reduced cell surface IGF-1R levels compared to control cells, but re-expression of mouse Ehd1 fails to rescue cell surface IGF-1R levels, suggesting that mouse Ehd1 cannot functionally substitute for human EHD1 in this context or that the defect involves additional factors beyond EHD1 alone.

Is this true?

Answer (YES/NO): NO